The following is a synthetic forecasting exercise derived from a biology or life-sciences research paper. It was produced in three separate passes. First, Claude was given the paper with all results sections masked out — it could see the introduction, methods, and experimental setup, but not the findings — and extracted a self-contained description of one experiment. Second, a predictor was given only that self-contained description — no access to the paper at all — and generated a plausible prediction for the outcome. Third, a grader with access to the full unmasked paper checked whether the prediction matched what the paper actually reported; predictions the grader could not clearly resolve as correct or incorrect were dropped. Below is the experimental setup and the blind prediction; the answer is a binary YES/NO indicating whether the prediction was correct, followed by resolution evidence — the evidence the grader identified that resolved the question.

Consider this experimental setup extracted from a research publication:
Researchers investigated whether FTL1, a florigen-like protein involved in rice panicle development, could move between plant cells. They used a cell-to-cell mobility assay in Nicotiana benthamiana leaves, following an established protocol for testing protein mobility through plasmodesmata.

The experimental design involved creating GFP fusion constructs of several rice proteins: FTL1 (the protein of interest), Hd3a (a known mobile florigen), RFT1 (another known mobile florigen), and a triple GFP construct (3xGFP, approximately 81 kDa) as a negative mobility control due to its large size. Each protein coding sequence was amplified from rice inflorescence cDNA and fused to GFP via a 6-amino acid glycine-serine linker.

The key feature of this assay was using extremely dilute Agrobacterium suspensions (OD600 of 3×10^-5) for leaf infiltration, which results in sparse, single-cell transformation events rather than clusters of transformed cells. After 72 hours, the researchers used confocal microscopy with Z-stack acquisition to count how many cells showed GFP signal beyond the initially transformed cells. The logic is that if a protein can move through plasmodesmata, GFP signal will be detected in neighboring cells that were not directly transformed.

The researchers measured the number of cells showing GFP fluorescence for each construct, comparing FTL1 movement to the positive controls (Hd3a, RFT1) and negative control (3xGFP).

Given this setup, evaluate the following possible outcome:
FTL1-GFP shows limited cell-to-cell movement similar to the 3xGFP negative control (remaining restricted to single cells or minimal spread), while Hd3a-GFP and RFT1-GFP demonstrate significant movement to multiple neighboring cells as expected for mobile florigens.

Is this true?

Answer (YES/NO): NO